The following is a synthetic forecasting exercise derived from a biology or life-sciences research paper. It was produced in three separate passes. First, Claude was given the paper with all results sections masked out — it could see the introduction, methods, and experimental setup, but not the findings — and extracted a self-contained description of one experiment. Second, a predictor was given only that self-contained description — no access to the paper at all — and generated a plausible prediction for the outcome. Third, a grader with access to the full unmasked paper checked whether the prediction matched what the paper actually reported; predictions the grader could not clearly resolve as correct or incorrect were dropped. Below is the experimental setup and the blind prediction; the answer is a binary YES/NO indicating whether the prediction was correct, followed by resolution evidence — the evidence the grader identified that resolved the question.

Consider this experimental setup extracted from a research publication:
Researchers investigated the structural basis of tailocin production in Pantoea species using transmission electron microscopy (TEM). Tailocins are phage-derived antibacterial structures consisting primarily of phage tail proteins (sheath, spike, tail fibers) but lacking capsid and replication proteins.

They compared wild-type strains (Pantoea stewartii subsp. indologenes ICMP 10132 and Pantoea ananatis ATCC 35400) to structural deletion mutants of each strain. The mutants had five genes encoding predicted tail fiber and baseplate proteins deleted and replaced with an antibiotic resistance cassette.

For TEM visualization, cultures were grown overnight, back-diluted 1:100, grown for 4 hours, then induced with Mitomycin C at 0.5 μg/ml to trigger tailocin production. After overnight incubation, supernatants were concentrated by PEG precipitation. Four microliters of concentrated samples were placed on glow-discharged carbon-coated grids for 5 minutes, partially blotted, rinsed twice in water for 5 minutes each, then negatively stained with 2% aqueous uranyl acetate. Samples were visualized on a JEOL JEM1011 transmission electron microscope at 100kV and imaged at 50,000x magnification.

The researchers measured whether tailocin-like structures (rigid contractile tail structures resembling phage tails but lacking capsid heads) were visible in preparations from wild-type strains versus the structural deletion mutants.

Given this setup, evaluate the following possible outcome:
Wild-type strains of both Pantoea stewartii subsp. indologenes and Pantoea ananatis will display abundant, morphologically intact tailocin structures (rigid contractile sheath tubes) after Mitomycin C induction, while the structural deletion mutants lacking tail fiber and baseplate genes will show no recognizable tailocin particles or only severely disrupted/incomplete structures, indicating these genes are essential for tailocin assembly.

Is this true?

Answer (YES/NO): YES